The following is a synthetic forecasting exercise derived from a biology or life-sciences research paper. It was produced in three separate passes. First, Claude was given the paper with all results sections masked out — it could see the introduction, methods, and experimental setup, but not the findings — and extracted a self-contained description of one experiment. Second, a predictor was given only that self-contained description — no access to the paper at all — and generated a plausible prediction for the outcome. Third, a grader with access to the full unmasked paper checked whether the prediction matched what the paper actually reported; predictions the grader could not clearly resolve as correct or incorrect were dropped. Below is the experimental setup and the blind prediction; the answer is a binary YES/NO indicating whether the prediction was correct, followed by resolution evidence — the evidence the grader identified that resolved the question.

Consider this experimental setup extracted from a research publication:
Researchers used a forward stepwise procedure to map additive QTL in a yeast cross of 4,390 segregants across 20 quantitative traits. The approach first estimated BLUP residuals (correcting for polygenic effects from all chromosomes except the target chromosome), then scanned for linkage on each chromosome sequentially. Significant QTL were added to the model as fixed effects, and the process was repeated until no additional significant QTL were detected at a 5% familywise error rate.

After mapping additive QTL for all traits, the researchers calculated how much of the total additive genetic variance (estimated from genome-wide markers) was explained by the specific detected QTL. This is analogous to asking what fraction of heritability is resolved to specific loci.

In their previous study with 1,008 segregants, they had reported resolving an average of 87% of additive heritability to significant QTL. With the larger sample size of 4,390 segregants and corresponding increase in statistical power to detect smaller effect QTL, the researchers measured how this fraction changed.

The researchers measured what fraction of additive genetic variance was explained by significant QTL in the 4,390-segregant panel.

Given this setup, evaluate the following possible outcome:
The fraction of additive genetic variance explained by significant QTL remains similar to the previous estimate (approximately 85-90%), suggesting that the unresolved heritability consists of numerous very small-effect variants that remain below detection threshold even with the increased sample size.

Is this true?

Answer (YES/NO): NO